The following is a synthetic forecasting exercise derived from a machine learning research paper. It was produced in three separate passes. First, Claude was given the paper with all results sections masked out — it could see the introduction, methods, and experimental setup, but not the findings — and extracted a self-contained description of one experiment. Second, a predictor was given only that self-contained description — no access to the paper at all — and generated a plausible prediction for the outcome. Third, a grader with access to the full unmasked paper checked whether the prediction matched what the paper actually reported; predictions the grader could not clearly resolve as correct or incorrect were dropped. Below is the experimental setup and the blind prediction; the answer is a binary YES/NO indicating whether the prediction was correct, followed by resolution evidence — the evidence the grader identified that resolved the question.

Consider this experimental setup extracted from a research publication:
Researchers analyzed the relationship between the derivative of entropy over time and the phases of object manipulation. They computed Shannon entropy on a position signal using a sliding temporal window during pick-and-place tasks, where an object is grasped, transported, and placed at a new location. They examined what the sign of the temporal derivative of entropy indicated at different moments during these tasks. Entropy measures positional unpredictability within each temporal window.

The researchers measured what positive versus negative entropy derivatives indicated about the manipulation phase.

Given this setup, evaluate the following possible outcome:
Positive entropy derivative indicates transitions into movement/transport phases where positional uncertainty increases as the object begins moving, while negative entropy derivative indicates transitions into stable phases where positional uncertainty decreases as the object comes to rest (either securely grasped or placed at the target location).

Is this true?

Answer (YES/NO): YES